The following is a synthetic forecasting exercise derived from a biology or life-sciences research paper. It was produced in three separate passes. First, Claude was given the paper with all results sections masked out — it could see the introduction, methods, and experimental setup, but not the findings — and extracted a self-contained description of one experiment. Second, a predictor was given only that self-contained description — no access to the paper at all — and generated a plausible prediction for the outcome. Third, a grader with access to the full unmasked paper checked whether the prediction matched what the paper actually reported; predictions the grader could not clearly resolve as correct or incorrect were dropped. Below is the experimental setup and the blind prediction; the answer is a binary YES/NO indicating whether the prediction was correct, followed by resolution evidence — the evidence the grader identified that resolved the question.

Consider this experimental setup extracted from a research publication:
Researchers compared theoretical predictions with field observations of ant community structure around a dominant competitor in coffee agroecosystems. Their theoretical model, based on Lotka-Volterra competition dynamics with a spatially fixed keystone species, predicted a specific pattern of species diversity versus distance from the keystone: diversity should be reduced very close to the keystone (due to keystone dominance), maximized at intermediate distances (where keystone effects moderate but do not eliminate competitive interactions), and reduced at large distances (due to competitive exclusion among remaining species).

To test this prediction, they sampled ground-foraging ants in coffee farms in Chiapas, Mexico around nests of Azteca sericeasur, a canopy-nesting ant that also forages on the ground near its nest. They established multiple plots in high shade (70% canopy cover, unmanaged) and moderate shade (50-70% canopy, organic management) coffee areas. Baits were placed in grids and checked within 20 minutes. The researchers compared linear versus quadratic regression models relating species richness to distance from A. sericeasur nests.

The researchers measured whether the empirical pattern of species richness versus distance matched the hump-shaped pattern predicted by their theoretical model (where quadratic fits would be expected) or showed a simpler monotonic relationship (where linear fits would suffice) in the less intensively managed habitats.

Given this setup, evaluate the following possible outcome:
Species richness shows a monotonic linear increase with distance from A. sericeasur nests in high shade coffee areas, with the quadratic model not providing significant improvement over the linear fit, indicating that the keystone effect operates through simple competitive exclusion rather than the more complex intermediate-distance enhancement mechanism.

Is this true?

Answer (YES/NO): NO